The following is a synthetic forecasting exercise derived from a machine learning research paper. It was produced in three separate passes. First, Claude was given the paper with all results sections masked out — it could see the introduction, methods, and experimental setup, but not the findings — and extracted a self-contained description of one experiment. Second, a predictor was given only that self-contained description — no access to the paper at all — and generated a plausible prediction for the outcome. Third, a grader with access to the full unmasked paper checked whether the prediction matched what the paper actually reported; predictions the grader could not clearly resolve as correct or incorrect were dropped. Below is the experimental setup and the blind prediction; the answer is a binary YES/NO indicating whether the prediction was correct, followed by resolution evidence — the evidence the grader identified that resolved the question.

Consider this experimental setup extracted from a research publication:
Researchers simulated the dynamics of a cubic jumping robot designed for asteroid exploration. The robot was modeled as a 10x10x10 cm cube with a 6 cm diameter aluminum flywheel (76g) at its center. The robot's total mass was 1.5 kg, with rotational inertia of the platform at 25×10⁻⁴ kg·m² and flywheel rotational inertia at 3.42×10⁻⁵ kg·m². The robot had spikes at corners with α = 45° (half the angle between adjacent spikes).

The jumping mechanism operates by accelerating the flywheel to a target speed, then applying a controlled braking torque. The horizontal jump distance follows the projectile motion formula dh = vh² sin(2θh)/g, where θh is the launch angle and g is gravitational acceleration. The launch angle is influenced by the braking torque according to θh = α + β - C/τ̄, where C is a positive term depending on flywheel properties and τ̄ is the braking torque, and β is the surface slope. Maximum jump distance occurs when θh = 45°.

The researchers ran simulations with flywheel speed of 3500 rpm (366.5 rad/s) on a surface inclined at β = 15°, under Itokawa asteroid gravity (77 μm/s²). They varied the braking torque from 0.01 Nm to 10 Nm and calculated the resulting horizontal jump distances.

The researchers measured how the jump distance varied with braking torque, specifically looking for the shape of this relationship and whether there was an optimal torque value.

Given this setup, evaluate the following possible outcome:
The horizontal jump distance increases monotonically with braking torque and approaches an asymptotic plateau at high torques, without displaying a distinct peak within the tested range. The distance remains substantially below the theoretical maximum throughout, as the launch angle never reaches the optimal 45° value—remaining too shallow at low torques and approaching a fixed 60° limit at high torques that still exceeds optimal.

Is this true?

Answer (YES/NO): NO